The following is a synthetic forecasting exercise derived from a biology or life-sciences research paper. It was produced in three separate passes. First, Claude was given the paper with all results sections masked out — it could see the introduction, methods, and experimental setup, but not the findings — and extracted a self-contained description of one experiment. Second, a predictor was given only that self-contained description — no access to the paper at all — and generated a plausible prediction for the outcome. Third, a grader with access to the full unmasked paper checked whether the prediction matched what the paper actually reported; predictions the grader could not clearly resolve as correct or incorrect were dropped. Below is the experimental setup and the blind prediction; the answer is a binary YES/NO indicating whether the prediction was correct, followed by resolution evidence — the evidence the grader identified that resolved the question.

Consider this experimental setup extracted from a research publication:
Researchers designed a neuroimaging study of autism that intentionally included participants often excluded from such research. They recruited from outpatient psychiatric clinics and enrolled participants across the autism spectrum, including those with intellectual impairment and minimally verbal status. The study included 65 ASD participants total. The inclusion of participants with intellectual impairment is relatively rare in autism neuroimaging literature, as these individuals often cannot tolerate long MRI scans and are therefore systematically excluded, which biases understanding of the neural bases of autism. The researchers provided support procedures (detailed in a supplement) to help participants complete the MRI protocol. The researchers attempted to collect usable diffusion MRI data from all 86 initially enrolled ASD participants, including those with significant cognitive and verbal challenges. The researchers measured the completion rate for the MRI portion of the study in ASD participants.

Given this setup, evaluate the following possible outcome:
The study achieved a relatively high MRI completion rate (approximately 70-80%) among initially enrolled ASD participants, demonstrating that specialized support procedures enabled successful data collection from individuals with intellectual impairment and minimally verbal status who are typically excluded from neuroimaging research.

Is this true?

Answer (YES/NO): NO